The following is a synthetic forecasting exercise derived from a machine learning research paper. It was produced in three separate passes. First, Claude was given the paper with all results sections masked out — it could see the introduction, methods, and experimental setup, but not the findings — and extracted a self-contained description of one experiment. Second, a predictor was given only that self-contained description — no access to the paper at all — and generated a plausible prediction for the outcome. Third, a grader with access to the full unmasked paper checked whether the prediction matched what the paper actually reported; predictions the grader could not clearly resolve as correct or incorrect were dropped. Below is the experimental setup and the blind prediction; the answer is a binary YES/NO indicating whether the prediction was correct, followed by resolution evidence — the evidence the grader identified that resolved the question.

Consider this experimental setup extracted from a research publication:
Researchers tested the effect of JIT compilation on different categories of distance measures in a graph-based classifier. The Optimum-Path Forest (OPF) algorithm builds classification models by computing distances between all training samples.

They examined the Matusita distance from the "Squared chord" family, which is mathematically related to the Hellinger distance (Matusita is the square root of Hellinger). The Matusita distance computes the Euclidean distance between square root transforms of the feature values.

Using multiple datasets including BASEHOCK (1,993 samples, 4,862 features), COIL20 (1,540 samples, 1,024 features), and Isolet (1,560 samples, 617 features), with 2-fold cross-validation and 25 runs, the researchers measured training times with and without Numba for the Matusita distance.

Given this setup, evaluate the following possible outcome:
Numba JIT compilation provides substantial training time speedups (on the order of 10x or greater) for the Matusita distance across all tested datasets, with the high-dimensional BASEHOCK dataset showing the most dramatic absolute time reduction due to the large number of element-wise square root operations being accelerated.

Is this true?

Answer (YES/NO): NO